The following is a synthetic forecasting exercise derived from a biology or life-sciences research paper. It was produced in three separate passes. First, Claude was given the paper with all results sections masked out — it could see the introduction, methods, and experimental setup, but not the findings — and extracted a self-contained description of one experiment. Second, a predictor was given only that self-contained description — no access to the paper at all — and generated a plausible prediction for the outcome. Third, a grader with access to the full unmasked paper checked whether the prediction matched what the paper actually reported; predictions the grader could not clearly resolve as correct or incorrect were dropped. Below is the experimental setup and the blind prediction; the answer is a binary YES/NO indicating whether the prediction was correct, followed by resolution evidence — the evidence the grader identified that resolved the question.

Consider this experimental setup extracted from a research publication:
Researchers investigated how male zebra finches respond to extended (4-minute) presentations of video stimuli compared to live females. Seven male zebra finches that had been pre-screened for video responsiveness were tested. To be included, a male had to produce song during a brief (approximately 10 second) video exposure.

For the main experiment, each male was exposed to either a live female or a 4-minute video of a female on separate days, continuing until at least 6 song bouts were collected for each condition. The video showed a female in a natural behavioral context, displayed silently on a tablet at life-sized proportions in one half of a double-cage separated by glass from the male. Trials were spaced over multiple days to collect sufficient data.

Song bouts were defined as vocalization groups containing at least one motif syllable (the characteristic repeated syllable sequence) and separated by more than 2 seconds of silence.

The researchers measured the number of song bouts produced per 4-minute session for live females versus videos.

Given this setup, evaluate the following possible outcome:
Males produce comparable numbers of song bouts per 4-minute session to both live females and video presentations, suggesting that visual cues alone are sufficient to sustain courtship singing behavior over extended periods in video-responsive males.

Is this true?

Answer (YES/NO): YES